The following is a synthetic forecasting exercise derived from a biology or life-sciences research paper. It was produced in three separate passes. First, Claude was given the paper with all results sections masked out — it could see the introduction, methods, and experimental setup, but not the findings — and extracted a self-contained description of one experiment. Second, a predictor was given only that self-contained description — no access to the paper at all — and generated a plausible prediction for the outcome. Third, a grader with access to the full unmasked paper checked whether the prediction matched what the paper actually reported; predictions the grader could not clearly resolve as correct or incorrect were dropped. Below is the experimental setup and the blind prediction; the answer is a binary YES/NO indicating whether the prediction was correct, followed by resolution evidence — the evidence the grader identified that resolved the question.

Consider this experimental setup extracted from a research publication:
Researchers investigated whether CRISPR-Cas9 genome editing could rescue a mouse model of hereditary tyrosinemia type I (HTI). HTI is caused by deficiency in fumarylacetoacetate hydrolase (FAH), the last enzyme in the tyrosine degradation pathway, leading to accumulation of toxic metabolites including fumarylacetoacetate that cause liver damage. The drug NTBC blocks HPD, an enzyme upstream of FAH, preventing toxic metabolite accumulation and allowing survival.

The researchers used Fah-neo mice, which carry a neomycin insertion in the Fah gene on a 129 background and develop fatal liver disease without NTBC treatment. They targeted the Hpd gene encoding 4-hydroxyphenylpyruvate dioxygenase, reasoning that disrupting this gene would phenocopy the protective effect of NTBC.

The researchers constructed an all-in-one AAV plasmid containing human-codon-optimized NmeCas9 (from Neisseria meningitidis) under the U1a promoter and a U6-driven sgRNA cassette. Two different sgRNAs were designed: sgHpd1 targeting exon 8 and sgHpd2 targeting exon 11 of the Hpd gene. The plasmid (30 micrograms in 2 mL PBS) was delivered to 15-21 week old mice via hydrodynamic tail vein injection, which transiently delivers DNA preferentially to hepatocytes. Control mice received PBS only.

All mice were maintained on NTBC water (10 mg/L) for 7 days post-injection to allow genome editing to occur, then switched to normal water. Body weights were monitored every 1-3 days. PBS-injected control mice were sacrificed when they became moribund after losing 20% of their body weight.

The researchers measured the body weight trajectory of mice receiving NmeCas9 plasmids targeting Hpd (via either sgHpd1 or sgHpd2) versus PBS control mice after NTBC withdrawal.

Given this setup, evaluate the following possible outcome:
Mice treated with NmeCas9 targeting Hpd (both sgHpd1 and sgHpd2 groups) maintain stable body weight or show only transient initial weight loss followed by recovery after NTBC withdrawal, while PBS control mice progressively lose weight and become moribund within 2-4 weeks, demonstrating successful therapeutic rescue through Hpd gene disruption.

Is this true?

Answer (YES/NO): YES